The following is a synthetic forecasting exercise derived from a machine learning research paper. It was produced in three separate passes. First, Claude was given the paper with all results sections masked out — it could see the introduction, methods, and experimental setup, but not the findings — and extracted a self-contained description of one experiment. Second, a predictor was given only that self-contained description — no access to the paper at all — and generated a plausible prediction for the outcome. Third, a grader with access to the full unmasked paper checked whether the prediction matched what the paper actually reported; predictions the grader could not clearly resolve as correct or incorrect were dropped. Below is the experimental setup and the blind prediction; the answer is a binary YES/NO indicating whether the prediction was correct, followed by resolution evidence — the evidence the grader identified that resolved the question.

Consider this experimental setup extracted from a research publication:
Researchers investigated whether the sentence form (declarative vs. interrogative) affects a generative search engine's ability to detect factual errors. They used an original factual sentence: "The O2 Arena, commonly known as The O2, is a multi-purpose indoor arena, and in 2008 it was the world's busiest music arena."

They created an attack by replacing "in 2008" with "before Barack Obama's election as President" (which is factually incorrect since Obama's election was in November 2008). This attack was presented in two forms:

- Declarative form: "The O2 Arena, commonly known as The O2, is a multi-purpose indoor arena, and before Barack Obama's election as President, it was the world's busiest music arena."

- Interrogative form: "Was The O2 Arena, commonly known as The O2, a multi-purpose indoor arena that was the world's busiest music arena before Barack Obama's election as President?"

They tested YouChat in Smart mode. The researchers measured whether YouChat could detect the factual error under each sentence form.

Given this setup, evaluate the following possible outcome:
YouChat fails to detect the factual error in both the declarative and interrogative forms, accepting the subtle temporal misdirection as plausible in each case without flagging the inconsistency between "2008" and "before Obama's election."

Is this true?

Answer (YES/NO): NO